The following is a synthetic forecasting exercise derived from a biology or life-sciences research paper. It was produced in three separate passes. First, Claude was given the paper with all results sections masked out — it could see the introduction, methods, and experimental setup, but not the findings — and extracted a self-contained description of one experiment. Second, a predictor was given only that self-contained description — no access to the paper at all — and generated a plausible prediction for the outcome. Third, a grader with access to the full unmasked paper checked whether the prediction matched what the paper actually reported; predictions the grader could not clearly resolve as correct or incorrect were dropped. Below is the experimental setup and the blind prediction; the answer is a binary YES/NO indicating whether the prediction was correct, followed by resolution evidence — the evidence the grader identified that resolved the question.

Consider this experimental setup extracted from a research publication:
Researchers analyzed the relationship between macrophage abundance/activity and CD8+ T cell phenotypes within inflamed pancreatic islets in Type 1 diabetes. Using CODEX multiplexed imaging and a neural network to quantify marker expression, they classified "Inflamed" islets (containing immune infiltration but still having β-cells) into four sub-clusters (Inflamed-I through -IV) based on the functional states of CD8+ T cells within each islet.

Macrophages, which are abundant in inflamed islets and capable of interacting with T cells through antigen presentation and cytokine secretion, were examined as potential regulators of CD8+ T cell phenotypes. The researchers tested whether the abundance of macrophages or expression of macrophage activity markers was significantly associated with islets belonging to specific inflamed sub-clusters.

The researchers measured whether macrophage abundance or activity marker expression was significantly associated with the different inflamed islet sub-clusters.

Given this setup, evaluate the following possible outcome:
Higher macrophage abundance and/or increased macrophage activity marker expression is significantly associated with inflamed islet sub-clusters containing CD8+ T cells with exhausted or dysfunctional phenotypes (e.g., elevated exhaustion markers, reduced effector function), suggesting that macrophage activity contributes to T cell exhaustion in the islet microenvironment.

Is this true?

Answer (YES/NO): NO